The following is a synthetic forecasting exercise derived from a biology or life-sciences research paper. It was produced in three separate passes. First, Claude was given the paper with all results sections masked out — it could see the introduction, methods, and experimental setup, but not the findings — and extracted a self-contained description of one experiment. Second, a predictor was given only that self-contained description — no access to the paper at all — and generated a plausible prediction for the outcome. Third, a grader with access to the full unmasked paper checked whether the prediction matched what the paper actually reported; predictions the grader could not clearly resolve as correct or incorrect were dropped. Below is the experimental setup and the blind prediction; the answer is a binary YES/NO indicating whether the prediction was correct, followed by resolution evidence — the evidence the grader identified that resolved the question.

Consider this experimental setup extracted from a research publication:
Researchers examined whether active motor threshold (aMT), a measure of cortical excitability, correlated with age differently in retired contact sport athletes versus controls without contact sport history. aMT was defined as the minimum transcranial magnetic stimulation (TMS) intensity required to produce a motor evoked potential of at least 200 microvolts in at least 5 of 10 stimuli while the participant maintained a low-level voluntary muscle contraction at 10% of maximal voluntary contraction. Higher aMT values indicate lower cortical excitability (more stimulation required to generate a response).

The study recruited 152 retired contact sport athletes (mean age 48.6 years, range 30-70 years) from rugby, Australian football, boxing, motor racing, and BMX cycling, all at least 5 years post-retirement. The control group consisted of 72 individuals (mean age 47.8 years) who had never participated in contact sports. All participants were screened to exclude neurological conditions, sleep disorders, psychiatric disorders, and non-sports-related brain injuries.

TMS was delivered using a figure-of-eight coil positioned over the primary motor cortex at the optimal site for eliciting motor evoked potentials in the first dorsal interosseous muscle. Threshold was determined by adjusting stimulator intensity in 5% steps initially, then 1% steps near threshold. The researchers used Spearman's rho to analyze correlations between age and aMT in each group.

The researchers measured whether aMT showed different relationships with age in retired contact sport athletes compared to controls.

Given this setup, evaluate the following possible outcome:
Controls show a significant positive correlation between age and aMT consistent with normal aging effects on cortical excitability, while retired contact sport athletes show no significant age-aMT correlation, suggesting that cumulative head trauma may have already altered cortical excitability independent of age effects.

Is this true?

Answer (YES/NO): NO